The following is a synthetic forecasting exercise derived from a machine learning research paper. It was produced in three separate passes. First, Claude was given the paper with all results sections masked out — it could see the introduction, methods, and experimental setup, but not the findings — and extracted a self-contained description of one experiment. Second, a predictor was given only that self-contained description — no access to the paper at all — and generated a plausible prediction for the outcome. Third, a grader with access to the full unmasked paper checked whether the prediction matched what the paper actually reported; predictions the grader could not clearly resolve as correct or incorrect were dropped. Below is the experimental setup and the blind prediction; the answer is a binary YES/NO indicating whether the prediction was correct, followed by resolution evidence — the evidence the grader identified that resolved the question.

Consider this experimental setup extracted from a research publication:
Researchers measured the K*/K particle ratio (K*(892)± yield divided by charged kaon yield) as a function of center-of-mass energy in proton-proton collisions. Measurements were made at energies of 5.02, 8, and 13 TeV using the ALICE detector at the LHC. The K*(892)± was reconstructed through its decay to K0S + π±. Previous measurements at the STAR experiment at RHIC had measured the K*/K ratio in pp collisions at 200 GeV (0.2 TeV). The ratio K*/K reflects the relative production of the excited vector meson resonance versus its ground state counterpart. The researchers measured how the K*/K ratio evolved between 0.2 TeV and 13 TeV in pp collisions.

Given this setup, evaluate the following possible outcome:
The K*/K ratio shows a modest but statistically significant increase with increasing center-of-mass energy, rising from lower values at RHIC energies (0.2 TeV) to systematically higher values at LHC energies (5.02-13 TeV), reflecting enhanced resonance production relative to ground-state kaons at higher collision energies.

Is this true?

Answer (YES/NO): NO